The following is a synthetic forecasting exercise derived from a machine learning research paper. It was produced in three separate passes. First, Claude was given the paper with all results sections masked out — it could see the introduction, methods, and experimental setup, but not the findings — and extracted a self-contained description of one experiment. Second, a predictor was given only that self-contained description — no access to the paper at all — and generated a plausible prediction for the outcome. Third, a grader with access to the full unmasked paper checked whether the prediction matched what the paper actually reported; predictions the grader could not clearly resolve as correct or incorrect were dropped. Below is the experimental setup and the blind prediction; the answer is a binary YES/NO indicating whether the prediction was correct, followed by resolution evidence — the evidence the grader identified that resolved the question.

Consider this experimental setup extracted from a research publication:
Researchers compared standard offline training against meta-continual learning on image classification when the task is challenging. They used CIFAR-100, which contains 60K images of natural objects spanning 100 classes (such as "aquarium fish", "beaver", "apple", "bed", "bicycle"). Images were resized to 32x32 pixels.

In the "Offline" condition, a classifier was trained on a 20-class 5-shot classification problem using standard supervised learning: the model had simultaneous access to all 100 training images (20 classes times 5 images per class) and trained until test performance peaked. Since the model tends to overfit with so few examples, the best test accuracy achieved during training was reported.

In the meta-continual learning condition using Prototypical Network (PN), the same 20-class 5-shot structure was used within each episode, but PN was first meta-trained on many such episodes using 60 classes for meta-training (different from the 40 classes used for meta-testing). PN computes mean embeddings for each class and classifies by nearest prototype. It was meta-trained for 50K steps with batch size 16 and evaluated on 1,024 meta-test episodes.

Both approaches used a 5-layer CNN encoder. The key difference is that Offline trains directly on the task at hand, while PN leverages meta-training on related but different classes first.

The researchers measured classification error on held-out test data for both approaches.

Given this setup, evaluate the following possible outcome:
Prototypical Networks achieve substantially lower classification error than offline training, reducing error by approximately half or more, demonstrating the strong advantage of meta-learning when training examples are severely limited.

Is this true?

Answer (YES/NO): NO